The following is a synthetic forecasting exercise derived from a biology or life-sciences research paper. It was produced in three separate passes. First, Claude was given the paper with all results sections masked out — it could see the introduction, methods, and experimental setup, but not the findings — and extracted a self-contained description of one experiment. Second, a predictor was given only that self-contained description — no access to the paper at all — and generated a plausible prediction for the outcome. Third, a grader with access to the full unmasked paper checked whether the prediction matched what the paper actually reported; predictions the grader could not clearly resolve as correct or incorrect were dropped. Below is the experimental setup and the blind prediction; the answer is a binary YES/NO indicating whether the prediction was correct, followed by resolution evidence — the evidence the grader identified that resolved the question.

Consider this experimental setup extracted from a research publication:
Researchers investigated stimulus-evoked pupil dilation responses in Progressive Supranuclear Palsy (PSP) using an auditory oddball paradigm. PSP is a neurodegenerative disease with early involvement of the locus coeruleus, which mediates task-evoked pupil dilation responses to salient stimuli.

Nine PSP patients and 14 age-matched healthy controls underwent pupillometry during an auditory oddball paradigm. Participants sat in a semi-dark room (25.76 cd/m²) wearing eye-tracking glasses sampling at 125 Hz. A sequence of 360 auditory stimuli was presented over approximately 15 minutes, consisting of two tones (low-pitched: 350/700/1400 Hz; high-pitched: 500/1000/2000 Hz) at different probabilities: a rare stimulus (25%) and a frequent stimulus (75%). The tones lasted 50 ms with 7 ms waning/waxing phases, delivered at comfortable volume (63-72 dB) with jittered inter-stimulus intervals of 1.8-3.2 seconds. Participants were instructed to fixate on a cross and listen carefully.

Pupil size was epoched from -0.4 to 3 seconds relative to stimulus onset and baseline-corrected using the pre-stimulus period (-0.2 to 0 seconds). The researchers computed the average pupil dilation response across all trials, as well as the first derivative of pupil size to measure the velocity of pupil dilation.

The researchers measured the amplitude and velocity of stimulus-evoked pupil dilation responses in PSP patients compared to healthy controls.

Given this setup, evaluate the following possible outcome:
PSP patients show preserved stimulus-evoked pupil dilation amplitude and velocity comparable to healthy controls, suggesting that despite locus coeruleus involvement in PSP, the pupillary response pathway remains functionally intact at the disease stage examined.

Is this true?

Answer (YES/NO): NO